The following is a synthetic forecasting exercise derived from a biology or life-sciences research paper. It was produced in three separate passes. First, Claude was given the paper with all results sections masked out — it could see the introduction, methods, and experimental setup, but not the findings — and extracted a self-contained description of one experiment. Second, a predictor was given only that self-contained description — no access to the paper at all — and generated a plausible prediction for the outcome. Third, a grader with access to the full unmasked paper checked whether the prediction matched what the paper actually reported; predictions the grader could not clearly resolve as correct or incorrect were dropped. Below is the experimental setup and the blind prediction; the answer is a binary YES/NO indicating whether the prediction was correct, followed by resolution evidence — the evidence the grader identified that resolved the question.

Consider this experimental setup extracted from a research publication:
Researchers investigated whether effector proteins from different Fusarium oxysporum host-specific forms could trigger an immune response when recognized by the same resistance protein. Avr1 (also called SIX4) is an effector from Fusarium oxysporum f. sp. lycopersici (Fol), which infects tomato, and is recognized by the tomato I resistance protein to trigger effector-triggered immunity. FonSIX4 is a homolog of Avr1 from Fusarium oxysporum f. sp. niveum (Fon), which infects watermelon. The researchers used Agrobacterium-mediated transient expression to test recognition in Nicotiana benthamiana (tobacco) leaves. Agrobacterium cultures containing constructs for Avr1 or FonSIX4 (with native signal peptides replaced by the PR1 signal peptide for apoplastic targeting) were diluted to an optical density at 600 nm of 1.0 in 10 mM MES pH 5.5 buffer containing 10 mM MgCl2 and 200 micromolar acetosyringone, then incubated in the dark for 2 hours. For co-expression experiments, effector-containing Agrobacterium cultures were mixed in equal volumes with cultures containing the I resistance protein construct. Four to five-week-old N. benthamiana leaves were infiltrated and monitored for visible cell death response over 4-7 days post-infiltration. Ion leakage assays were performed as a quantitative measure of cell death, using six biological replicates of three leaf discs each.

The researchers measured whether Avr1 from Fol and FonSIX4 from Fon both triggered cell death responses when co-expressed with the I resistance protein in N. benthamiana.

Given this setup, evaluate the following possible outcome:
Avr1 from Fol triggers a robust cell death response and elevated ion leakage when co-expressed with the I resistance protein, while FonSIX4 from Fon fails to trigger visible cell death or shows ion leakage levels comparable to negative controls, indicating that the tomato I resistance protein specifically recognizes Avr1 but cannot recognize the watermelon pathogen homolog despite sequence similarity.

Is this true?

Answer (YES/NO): NO